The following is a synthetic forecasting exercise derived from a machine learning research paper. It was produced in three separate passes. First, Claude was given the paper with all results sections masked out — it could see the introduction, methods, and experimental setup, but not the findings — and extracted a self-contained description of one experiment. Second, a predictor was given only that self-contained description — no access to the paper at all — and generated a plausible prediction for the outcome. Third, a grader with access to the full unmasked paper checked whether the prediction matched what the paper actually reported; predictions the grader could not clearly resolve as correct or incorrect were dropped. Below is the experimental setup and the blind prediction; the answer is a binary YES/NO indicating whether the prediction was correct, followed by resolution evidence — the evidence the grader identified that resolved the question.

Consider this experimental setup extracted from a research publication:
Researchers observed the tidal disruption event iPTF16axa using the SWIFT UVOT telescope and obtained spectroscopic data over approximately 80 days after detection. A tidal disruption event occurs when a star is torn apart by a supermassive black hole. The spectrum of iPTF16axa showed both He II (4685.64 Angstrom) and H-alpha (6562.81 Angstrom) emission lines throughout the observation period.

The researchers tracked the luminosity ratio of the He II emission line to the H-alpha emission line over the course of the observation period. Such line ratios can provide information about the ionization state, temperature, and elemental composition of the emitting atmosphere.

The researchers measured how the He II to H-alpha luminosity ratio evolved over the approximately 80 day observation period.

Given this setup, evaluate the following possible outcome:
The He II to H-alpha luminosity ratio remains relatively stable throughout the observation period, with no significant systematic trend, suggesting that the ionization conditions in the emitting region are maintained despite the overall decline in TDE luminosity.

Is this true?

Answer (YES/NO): NO